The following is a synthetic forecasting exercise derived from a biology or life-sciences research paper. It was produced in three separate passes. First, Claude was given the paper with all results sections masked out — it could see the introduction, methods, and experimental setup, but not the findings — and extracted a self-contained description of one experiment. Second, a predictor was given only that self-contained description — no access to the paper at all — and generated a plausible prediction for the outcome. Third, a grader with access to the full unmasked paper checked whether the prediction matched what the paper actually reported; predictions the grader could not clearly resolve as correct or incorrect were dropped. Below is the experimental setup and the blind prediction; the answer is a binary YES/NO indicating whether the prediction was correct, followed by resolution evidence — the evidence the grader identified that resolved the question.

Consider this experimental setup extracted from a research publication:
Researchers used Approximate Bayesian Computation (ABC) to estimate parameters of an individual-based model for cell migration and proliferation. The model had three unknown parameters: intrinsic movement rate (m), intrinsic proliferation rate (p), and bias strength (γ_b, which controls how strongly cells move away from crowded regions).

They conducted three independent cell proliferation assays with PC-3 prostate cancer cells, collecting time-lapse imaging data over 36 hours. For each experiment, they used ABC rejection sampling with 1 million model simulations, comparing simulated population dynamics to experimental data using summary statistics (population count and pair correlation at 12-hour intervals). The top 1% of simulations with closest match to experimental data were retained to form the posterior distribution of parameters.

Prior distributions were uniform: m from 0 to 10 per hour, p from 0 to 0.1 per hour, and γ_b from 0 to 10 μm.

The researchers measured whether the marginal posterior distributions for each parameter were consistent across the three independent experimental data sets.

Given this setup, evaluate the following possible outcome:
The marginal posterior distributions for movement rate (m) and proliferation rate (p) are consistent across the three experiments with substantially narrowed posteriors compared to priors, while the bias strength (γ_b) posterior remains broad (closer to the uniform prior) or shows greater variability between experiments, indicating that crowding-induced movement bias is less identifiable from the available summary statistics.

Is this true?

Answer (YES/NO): NO